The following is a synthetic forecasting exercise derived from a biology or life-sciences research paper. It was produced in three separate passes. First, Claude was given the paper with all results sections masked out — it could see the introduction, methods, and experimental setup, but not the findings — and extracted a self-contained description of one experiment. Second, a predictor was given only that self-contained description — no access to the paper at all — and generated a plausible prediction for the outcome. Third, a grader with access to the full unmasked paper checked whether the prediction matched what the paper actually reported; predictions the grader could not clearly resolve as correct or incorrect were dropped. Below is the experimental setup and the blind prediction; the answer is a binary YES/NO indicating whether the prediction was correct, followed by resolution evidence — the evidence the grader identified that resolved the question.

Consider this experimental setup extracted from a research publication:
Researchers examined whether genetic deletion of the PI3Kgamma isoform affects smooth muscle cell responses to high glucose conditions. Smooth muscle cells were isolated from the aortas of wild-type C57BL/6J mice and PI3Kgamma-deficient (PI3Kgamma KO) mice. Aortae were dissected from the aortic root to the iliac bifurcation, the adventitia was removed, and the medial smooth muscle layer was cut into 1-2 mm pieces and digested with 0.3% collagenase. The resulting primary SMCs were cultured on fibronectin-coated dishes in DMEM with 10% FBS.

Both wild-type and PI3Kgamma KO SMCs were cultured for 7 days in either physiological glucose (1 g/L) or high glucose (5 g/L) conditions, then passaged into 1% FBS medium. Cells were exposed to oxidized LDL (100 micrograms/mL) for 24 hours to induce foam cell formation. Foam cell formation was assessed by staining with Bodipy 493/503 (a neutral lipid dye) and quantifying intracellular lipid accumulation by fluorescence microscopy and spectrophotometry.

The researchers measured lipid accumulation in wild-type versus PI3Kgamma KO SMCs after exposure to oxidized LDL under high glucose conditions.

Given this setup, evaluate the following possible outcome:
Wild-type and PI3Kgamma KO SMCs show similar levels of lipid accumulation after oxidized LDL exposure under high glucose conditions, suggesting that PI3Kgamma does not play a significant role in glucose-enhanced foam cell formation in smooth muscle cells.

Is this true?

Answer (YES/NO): NO